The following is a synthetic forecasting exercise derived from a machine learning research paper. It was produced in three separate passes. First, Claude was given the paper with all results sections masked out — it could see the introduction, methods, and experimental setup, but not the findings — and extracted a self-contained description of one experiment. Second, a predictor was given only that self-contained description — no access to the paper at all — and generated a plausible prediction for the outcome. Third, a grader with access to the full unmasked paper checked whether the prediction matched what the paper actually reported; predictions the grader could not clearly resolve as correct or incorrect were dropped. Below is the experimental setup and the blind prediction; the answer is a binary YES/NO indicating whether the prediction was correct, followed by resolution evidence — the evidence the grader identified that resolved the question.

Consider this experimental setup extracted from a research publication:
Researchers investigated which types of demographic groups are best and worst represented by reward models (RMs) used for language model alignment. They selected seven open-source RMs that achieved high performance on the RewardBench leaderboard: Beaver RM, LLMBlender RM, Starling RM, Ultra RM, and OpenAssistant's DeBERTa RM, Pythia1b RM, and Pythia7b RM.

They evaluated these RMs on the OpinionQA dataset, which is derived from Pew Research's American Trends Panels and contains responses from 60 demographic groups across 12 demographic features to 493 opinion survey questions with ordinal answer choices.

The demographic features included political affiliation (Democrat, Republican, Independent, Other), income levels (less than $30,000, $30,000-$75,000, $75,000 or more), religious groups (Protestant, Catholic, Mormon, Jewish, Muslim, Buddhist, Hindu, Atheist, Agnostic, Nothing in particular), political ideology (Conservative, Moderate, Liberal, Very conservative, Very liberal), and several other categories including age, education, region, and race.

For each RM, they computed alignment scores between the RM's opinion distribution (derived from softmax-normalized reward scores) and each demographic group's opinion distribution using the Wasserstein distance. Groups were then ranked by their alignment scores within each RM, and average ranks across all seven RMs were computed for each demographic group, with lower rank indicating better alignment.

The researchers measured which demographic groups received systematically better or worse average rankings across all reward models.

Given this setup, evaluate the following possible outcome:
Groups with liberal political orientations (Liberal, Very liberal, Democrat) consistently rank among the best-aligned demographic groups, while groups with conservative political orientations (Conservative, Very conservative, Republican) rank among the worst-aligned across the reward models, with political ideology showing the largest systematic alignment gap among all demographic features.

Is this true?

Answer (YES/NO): NO